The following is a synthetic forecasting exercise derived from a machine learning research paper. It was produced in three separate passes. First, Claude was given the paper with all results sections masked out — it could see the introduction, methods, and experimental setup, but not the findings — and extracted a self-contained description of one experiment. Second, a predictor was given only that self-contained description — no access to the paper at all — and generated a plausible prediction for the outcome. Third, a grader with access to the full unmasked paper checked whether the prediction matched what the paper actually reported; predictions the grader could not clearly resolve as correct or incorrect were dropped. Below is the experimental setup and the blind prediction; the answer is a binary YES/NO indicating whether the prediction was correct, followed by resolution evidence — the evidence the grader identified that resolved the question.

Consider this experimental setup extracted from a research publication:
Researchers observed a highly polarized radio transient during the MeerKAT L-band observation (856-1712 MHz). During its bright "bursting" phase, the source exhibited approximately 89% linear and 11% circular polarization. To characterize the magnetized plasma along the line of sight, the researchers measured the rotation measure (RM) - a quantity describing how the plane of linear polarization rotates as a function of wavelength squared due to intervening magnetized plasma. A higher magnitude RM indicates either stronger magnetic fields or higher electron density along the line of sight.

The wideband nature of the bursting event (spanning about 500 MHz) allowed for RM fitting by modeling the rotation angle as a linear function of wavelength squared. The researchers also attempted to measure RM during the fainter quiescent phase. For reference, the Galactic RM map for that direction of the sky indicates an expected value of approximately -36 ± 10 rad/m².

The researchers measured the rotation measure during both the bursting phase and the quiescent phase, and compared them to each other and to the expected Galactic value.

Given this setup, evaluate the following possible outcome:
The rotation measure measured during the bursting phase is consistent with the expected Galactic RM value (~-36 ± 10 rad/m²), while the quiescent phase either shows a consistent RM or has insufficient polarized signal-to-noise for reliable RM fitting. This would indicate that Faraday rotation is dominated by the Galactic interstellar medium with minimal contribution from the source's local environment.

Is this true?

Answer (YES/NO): YES